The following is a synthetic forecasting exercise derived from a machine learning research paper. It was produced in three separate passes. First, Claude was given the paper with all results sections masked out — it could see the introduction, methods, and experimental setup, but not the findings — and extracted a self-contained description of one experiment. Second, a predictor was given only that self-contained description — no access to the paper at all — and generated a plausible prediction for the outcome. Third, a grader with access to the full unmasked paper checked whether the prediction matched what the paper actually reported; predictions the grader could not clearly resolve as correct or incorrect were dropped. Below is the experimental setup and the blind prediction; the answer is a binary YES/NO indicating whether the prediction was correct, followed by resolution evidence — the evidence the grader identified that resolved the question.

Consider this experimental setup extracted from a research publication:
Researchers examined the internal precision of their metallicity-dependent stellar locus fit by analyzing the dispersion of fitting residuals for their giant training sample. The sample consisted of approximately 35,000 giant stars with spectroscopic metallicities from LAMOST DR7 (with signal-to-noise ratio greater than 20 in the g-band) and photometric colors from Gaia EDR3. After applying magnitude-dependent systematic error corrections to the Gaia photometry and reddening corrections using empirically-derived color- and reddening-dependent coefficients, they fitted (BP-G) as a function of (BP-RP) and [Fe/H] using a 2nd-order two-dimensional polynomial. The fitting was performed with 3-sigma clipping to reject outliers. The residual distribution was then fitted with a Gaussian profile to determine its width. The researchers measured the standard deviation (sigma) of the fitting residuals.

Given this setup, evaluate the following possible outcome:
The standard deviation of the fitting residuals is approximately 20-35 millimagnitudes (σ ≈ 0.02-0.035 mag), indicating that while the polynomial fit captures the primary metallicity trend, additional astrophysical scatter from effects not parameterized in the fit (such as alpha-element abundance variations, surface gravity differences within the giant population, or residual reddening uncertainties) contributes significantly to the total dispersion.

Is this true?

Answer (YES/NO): NO